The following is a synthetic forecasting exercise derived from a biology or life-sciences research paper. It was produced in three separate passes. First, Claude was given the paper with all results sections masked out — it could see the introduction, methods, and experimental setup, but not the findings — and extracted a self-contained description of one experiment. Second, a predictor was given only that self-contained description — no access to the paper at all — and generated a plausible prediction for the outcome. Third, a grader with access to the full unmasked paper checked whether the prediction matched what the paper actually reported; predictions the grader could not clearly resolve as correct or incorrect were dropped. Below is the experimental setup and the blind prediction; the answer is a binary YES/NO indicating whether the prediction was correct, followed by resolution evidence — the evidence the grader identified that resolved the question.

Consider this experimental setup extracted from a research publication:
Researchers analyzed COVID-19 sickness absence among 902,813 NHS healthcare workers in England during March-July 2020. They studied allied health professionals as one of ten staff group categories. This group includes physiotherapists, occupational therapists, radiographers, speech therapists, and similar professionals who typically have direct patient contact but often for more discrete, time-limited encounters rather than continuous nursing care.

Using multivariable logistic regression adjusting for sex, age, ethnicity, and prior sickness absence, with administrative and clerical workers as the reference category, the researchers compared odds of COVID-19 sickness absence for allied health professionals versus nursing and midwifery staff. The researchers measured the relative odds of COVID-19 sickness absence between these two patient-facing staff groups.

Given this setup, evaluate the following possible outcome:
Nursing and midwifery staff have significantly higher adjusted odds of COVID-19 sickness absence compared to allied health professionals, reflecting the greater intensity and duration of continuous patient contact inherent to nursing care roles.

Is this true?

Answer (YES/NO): YES